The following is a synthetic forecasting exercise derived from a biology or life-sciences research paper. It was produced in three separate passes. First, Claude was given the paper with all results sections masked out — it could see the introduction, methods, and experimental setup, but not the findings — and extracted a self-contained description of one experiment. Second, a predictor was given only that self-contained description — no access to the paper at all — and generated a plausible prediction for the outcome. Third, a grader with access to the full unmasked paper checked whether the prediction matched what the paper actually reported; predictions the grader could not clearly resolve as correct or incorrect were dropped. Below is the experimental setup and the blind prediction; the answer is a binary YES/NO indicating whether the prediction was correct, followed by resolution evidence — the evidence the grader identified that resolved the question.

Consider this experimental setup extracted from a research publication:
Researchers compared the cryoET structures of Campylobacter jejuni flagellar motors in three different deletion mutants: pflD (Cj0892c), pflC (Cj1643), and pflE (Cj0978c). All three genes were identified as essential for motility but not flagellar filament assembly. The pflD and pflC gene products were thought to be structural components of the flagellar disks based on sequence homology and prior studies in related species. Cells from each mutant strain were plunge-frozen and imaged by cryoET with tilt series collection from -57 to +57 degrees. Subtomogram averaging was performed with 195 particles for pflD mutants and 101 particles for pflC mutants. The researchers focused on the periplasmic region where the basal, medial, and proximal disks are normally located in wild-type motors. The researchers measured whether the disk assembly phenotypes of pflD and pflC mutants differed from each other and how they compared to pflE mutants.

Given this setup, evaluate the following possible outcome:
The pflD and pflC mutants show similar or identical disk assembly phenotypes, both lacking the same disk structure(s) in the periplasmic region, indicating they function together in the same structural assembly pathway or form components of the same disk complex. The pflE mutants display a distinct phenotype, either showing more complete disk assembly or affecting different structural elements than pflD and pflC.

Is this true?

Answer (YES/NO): NO